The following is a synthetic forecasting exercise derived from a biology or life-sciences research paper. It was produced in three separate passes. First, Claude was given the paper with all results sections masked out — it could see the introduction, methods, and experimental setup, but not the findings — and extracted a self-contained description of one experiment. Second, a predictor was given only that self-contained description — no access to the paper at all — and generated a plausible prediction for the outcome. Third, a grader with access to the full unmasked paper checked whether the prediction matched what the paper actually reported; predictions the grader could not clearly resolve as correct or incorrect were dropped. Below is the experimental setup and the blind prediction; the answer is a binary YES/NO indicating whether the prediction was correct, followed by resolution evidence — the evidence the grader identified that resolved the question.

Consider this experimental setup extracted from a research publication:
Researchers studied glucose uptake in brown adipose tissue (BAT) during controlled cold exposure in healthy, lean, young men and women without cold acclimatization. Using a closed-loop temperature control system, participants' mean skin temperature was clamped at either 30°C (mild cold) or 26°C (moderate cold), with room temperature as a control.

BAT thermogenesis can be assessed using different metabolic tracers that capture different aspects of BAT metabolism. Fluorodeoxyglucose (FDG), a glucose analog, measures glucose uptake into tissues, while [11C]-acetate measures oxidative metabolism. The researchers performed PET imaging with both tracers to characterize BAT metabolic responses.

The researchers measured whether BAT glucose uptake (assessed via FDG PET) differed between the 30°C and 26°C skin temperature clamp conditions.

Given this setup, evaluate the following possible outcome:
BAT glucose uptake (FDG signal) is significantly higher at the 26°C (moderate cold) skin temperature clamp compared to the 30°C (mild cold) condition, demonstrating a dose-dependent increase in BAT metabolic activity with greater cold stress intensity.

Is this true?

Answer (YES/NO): NO